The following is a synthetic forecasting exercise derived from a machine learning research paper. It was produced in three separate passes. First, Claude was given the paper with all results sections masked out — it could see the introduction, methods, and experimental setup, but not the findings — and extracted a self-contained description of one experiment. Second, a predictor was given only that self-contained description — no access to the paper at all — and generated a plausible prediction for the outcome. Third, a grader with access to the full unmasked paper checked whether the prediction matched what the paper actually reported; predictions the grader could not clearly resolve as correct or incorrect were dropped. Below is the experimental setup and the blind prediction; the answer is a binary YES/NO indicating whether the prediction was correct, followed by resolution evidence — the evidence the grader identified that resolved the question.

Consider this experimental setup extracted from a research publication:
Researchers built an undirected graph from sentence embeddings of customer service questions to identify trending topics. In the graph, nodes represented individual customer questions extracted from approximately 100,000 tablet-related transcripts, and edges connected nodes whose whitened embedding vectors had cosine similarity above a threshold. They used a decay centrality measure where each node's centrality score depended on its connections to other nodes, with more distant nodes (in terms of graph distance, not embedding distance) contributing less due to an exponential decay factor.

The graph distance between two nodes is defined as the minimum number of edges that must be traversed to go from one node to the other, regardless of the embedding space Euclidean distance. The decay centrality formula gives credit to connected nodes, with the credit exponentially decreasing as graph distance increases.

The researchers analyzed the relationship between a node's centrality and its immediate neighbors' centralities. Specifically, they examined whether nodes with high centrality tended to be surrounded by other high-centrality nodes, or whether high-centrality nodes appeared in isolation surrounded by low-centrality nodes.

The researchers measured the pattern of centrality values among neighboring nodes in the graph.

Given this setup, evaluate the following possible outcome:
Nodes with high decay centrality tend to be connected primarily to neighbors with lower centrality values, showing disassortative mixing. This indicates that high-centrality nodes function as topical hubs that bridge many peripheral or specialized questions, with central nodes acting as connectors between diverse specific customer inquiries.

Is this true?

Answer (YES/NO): NO